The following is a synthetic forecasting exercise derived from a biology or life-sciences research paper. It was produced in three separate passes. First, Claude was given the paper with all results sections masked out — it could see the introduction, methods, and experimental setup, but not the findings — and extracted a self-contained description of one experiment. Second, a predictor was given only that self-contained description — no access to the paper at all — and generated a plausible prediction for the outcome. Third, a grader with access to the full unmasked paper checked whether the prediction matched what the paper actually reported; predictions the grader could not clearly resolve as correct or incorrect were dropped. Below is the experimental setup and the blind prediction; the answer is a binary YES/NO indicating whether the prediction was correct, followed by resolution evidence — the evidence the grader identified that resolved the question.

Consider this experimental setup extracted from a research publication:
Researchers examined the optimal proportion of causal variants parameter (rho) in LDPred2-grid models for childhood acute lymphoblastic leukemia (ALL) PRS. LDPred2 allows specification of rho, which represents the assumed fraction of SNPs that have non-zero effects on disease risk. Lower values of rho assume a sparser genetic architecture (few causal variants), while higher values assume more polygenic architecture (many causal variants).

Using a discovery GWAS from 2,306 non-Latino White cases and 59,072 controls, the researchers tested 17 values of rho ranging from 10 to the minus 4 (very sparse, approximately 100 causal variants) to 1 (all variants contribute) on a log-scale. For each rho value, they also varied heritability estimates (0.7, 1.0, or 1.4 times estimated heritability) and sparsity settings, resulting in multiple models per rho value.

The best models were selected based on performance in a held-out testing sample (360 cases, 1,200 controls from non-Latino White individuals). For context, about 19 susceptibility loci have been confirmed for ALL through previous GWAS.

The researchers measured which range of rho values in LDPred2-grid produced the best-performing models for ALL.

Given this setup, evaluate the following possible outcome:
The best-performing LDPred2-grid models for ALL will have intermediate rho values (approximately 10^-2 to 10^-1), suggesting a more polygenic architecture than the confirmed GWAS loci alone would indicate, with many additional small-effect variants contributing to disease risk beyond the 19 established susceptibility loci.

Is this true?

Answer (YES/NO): NO